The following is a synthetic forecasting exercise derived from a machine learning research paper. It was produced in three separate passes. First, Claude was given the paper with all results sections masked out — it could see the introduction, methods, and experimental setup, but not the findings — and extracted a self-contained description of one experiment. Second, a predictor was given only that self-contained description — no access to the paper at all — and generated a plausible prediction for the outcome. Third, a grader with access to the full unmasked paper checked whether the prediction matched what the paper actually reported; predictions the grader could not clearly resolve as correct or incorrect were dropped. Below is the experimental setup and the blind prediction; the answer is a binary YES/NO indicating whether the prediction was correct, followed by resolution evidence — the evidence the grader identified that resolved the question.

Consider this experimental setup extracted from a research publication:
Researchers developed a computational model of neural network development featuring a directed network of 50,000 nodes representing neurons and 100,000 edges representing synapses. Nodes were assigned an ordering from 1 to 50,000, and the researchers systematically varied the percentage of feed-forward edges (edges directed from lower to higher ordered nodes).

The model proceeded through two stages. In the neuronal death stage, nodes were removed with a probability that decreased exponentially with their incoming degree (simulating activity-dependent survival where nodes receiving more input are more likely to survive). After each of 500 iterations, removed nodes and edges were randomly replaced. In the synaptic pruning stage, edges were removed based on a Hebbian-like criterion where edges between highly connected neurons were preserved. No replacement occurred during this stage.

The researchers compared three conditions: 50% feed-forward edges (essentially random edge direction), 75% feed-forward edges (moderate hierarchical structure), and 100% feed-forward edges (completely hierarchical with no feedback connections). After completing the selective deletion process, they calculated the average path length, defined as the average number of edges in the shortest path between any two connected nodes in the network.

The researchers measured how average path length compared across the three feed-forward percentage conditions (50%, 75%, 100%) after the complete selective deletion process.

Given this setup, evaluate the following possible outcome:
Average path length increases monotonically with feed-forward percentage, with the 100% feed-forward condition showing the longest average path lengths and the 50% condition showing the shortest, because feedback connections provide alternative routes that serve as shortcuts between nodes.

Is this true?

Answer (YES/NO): NO